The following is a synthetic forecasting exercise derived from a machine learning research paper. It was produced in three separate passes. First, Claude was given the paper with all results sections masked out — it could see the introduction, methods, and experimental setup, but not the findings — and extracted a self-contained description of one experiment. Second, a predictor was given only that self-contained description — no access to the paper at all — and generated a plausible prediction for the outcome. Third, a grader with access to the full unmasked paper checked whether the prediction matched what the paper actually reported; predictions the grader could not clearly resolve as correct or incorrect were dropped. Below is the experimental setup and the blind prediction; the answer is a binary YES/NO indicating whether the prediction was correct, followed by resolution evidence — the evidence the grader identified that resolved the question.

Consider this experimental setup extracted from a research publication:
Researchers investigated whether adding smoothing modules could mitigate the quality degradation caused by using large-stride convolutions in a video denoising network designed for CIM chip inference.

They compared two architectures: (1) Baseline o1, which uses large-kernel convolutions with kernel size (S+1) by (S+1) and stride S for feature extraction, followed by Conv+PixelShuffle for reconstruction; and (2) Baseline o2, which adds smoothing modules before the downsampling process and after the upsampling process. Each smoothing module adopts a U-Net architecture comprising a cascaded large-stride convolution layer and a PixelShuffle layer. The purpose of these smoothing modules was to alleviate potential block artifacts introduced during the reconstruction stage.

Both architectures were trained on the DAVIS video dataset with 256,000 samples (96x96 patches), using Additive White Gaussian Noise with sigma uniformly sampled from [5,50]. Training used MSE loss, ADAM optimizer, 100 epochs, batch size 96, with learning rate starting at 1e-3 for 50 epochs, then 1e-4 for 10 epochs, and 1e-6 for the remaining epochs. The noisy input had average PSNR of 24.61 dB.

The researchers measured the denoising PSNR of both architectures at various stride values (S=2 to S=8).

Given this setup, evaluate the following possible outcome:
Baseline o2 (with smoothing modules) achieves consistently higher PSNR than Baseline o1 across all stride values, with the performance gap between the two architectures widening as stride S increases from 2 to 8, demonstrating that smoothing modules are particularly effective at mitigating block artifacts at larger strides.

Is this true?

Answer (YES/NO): NO